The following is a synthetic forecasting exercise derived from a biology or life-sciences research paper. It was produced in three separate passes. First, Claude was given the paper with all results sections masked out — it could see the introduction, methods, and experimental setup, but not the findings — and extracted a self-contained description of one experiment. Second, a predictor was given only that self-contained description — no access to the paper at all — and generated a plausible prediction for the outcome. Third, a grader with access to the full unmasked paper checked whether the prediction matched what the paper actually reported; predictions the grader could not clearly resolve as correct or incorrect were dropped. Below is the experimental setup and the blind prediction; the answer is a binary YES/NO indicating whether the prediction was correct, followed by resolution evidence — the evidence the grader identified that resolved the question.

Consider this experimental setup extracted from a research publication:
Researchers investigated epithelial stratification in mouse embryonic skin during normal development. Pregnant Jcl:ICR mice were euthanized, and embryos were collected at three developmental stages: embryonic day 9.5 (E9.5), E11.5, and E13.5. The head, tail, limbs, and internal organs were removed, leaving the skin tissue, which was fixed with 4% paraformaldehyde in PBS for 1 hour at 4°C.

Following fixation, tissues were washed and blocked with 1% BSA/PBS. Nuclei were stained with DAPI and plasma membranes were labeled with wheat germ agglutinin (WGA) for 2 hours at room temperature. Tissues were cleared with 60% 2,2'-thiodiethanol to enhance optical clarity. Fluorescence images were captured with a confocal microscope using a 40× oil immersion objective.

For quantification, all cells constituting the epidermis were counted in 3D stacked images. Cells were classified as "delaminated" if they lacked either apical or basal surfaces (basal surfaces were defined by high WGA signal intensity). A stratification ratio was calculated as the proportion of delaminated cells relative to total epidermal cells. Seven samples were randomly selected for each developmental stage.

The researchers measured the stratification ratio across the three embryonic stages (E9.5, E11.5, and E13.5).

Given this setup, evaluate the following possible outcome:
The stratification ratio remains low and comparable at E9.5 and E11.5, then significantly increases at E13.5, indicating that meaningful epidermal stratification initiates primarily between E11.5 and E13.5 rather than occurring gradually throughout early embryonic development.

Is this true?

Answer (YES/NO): NO